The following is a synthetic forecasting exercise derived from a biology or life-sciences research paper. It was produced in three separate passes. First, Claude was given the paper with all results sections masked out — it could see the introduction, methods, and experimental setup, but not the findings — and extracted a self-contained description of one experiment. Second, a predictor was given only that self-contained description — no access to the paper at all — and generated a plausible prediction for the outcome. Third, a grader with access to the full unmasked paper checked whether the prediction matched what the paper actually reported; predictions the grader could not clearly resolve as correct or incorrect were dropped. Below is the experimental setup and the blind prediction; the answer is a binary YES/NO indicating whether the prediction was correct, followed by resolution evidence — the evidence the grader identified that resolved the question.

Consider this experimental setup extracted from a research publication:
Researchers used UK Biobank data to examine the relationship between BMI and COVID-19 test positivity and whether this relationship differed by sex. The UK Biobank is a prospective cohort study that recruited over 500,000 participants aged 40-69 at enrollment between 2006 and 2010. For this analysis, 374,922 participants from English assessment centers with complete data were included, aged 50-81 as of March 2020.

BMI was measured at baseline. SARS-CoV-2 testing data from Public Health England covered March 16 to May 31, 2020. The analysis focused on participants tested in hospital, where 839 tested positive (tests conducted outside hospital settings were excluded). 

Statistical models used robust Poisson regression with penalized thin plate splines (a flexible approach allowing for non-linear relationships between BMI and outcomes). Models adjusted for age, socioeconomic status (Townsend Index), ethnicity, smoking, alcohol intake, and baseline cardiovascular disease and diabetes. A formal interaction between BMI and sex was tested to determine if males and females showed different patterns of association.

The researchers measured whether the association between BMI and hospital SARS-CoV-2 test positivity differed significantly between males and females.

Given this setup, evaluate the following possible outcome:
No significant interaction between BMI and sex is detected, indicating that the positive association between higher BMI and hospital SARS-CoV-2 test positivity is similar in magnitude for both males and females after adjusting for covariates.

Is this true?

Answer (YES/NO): YES